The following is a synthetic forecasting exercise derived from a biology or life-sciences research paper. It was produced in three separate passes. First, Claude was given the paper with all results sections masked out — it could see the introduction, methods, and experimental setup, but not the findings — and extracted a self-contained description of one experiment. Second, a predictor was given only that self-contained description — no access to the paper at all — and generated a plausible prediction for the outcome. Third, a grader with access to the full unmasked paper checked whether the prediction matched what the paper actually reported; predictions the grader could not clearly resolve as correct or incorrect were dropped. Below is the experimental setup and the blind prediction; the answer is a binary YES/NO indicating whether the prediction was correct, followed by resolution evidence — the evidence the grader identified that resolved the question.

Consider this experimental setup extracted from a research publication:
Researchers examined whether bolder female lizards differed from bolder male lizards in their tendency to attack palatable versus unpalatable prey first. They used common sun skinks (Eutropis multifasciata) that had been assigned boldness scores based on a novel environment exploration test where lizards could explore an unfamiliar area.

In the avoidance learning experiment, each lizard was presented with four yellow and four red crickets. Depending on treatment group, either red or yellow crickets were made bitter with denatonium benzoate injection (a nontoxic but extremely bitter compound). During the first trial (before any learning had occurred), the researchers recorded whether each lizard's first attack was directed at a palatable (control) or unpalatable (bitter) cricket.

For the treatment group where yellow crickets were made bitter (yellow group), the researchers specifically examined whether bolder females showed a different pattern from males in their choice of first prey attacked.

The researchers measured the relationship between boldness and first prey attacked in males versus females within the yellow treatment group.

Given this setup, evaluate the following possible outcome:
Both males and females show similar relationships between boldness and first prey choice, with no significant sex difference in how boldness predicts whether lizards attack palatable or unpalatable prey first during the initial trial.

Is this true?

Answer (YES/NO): NO